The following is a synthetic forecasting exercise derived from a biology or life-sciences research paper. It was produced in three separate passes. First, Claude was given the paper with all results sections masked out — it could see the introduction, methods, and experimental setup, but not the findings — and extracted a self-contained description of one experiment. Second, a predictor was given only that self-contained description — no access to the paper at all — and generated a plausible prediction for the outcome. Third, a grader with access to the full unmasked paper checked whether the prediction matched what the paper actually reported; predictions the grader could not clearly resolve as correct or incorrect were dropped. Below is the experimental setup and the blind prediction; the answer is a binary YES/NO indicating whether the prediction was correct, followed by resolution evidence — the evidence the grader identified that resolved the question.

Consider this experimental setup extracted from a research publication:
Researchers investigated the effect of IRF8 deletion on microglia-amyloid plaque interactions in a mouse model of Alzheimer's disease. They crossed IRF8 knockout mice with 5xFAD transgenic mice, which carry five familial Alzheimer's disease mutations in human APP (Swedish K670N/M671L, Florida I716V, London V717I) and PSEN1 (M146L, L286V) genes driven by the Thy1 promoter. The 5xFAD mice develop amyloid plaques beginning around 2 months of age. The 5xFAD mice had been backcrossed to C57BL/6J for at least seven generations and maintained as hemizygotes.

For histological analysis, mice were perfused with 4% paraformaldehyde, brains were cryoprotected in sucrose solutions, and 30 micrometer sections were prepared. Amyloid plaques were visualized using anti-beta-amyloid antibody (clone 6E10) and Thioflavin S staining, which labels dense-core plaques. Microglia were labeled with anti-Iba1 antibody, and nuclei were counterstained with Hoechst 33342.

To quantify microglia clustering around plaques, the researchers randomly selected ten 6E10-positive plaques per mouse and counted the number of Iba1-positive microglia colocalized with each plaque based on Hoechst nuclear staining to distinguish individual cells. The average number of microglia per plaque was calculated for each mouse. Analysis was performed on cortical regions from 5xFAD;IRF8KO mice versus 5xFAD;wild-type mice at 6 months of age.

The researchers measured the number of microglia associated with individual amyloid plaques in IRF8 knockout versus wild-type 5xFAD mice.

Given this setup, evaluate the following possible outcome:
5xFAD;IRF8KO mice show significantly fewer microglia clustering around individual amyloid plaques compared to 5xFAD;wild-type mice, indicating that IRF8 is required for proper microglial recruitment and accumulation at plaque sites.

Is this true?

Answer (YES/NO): YES